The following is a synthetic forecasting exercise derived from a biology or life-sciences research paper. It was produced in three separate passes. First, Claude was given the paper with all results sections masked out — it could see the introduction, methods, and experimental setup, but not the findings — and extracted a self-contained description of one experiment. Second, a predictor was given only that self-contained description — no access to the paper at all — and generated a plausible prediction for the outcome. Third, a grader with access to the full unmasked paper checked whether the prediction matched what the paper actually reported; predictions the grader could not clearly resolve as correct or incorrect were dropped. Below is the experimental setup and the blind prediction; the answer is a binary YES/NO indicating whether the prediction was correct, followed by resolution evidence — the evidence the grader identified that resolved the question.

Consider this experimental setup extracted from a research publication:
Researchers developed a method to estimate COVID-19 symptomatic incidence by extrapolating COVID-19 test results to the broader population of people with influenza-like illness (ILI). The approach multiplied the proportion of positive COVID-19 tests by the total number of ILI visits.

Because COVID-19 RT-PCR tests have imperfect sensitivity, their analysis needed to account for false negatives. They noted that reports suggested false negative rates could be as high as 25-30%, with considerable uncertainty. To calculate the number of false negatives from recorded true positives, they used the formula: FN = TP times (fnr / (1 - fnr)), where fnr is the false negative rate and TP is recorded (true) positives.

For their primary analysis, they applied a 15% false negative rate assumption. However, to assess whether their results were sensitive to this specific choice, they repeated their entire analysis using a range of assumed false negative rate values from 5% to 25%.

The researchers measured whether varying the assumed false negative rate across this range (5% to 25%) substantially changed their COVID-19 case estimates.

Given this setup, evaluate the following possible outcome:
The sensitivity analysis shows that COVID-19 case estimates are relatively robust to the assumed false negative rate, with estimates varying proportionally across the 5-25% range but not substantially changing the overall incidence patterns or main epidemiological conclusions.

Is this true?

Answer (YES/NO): YES